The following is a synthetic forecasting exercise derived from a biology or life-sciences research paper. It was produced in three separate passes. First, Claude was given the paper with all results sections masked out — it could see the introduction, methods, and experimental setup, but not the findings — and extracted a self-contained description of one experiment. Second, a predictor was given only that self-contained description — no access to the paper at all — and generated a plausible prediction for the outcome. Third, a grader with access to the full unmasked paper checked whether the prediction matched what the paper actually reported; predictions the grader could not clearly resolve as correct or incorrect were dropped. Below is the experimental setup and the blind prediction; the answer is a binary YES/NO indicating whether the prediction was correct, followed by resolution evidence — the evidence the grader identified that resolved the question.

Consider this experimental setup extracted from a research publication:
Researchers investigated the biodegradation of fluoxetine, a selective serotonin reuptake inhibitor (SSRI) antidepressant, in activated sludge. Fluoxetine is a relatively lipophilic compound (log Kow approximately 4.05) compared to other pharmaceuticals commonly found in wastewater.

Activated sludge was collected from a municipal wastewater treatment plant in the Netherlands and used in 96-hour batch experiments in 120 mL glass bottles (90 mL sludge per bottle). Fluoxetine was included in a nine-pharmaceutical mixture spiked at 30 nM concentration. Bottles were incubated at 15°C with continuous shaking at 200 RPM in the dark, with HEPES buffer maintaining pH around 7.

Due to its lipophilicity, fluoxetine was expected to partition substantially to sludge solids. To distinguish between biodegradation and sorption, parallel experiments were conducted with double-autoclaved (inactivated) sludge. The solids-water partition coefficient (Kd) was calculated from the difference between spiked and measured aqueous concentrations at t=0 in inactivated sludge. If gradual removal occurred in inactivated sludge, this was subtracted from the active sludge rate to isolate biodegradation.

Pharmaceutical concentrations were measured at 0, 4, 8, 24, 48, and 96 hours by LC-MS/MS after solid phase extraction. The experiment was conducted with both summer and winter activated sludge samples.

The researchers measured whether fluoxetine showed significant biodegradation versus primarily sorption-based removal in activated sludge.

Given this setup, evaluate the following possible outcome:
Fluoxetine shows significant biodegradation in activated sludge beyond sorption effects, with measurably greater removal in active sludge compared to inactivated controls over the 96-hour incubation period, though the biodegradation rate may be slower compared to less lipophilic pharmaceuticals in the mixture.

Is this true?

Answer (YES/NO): NO